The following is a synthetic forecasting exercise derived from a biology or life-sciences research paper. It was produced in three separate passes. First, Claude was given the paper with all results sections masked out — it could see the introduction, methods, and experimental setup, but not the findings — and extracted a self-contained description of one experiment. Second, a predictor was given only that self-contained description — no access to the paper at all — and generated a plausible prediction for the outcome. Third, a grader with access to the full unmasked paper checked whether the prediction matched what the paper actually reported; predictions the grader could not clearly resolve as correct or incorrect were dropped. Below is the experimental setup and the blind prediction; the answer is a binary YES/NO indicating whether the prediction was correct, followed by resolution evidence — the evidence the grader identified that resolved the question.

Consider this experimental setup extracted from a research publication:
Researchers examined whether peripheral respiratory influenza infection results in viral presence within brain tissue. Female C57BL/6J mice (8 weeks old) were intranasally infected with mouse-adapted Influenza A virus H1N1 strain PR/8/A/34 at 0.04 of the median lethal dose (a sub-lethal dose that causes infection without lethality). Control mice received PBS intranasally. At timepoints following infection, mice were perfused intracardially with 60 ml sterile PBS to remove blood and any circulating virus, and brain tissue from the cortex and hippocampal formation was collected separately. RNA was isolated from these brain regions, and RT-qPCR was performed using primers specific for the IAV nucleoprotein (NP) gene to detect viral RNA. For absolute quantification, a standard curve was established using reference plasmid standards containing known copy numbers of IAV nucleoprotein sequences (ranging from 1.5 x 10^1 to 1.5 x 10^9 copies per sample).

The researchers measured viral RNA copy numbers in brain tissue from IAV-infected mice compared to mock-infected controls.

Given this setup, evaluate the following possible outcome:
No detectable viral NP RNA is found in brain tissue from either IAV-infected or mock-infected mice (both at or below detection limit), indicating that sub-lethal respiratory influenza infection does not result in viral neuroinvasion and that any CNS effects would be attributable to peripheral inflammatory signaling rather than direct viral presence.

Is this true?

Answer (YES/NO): YES